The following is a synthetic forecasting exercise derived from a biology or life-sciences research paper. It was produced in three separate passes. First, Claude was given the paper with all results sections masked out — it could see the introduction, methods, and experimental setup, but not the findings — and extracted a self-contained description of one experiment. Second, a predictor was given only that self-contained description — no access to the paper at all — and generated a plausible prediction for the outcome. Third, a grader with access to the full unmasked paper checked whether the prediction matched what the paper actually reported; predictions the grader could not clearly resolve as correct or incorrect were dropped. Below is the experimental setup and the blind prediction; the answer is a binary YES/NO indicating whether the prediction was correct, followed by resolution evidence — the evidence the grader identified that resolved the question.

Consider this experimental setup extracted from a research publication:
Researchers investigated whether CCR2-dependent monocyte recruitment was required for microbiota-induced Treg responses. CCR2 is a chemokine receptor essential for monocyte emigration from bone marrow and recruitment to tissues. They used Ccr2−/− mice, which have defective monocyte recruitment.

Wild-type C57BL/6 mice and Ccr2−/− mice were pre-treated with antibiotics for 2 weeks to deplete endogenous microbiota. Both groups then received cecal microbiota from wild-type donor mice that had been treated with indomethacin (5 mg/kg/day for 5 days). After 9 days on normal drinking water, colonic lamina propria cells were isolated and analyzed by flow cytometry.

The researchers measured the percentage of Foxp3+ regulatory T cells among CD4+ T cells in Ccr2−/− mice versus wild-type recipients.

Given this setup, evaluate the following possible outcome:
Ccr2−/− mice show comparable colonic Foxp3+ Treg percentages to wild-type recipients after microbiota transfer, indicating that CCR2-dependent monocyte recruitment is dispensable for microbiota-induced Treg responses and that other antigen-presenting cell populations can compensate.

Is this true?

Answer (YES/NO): YES